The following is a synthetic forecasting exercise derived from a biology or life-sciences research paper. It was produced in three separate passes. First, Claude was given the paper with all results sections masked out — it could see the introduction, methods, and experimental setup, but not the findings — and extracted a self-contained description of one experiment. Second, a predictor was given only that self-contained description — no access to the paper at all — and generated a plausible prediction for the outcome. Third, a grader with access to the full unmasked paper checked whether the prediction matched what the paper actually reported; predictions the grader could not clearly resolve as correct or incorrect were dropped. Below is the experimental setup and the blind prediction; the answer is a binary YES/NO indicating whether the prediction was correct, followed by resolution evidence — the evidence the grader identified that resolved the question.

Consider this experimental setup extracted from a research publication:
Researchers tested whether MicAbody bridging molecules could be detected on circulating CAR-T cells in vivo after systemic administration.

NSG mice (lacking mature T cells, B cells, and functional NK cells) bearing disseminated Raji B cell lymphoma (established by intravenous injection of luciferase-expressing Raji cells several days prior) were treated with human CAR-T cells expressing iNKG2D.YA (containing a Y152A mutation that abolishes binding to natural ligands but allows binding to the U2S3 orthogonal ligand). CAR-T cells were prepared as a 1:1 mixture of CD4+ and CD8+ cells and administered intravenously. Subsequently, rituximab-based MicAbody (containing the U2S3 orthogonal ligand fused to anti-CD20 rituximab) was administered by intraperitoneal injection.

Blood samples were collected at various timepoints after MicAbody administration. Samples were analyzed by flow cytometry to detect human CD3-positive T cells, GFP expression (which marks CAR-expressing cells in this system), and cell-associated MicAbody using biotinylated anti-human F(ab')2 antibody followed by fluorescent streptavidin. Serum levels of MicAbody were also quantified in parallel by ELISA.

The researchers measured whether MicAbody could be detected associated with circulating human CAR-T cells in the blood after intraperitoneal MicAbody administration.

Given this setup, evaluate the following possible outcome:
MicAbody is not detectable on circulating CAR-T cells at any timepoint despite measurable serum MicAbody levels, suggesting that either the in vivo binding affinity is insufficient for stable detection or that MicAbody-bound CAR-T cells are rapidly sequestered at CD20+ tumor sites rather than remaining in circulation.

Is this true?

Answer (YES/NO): NO